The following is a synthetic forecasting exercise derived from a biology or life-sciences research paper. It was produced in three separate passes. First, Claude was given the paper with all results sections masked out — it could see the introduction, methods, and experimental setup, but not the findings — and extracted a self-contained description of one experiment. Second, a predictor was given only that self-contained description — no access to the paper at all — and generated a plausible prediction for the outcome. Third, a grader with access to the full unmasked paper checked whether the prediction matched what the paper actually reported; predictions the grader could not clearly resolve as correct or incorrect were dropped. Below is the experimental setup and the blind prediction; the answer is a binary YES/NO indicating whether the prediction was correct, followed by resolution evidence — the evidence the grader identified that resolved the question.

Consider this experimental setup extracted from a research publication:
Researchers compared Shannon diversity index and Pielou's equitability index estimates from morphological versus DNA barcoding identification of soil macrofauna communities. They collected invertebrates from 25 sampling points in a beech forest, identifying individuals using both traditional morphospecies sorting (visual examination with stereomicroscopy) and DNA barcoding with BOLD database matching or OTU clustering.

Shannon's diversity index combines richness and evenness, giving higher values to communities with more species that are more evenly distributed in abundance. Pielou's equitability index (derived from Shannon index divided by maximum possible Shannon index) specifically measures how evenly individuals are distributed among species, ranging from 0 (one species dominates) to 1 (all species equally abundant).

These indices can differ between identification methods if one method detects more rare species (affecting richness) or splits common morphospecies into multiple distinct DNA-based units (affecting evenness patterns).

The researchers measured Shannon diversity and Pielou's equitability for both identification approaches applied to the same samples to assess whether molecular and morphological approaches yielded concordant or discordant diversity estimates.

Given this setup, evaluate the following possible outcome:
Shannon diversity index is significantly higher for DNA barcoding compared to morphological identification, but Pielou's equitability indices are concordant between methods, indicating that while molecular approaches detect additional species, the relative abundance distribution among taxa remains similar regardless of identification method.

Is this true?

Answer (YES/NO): NO